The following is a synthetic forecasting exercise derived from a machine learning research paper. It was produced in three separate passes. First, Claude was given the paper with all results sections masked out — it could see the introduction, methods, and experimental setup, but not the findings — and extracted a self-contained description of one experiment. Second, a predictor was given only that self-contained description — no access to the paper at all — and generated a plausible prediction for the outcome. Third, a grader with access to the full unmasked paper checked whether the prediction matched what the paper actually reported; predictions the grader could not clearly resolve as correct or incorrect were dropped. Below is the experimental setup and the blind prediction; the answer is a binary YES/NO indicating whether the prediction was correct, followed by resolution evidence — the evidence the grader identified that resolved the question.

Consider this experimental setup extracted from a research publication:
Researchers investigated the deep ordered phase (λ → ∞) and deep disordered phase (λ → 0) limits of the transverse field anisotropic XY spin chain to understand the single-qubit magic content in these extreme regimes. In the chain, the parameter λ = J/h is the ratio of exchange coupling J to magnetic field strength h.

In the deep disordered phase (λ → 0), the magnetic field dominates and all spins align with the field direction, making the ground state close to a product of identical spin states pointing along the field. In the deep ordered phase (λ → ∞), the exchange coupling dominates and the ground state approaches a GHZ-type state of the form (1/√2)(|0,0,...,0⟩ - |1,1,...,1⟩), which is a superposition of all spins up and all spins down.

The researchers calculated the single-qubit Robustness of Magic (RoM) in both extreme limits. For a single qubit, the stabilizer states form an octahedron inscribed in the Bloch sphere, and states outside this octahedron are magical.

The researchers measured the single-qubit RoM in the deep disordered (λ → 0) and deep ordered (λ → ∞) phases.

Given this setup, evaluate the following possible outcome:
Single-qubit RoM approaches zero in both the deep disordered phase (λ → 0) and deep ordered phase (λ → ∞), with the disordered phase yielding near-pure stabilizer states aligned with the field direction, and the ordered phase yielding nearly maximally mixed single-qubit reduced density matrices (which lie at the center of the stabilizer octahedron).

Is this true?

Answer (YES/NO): YES